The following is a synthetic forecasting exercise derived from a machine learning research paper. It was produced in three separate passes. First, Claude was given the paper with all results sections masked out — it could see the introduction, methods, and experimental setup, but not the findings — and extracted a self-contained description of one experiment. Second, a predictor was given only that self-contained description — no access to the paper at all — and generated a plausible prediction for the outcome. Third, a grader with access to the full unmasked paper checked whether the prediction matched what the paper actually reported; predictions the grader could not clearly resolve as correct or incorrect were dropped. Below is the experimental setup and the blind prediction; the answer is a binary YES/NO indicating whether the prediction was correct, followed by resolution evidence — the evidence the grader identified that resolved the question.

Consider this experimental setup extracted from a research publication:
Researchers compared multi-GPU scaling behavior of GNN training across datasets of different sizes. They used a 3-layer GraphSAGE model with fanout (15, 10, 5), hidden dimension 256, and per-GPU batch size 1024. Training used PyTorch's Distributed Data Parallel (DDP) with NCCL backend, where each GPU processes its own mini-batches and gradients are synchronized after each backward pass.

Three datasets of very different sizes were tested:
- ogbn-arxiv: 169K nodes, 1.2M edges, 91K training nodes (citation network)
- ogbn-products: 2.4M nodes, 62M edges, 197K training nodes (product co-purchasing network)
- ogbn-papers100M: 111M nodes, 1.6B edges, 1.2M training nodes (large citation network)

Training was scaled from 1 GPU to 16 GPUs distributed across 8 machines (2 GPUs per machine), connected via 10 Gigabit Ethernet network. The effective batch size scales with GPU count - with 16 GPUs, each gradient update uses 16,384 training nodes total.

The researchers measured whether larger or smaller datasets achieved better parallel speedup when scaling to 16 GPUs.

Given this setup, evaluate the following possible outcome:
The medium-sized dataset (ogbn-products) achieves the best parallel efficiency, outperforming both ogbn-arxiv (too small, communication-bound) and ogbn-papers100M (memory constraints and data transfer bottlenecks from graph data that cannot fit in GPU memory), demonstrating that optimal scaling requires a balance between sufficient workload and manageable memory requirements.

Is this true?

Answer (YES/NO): NO